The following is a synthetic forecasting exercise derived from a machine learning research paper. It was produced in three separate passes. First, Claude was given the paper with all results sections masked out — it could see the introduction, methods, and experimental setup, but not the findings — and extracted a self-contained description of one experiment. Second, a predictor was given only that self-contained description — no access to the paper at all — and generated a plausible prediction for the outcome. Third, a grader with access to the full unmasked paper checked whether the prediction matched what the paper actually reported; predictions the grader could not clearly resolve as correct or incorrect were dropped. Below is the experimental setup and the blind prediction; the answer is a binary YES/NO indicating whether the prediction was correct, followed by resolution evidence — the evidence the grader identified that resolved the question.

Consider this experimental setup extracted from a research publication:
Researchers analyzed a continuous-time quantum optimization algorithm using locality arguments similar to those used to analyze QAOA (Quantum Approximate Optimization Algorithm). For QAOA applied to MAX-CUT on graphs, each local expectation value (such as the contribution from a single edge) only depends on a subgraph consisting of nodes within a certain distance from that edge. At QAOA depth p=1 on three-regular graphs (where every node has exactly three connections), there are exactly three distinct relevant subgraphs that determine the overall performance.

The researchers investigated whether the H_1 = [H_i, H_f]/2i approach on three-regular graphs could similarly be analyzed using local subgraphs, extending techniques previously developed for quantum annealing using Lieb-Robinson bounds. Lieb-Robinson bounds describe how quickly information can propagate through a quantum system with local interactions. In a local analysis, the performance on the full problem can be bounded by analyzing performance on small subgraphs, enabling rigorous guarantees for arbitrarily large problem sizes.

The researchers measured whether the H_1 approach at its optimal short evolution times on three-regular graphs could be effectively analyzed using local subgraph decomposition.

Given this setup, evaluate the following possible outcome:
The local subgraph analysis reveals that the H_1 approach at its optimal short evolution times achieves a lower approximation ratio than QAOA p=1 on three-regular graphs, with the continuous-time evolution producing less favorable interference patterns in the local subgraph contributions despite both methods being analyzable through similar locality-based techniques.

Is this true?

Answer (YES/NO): NO